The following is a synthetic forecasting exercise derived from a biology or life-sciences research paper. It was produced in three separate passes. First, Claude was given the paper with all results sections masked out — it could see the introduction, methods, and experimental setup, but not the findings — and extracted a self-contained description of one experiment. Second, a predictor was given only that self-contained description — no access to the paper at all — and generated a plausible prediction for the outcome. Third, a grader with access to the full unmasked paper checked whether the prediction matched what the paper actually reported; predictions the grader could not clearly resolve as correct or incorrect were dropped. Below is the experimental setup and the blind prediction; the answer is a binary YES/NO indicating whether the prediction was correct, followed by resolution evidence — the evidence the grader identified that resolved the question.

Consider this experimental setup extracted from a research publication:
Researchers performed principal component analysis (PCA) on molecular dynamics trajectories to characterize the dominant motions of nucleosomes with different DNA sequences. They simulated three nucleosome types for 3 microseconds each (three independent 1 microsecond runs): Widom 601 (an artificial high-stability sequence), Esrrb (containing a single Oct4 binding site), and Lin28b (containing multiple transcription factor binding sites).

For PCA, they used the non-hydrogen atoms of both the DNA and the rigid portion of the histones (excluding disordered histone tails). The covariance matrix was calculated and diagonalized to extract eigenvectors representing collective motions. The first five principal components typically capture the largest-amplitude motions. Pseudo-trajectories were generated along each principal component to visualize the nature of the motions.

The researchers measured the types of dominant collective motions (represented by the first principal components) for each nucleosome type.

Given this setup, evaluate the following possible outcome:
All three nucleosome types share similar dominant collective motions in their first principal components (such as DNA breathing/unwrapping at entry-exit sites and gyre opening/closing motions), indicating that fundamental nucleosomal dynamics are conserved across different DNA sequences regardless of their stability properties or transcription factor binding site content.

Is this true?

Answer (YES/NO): NO